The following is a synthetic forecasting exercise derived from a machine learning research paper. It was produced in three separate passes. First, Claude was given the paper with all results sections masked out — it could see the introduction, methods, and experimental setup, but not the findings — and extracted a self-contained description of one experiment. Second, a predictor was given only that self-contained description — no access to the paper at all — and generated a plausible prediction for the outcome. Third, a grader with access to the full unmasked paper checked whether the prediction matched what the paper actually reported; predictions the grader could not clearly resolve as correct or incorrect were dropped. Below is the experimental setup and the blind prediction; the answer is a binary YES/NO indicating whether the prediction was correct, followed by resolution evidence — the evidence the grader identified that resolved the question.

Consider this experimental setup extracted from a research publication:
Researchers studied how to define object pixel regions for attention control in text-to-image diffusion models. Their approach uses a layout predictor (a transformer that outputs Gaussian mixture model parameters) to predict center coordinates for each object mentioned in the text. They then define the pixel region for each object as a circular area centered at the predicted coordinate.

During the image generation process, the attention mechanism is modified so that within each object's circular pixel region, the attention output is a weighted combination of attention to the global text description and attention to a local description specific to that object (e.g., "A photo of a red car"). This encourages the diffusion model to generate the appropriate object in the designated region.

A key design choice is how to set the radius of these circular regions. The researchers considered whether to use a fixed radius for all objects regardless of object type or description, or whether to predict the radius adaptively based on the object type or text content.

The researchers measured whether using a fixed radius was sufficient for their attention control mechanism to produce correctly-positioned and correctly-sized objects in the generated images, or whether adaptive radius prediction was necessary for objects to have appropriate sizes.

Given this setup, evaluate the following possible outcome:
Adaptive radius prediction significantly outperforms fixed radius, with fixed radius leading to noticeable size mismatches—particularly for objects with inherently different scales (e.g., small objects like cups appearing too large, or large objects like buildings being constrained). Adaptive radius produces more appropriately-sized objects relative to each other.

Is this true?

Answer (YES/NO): NO